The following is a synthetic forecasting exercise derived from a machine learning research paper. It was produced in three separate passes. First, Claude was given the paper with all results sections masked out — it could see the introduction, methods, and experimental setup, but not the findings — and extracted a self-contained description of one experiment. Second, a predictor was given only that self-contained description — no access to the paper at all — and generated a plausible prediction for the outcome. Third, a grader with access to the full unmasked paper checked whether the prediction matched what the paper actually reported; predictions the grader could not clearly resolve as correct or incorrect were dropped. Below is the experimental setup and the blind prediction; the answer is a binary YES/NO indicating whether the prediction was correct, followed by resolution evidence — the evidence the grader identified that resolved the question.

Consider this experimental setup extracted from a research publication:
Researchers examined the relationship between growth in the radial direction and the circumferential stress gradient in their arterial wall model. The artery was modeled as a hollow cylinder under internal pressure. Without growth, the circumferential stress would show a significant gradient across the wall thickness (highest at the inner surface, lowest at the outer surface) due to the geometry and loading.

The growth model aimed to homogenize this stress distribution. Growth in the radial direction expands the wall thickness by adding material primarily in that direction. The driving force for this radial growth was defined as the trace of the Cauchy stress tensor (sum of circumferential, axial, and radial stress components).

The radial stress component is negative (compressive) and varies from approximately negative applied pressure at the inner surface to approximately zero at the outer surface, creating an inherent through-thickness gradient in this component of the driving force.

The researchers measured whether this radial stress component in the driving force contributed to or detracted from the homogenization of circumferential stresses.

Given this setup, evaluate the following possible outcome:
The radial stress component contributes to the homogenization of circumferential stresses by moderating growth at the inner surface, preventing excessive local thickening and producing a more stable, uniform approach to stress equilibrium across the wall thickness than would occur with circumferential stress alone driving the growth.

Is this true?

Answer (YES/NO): NO